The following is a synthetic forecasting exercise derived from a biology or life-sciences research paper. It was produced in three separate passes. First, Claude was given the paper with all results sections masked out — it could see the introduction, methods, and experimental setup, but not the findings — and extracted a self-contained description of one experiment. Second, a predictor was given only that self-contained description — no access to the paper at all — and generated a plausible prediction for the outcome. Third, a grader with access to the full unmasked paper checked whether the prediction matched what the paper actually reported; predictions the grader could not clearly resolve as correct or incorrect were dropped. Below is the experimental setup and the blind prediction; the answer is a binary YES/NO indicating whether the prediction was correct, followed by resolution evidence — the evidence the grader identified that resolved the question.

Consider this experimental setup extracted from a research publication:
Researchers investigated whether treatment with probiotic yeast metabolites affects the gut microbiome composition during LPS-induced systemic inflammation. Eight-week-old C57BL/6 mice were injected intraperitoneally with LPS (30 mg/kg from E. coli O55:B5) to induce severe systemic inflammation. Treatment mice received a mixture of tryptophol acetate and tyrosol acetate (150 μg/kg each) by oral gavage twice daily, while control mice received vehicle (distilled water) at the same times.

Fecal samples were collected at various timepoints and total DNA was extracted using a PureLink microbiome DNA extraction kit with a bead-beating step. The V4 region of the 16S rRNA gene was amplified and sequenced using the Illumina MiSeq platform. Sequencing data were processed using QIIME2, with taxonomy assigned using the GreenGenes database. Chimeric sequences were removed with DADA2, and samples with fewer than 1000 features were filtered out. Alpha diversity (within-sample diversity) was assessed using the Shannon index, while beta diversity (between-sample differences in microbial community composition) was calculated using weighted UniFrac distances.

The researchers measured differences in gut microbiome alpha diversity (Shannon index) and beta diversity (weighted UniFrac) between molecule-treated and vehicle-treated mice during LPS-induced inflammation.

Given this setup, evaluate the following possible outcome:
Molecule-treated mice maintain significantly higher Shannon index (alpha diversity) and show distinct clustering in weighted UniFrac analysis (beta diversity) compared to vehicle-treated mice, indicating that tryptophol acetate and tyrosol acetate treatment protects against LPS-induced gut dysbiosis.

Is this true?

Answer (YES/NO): NO